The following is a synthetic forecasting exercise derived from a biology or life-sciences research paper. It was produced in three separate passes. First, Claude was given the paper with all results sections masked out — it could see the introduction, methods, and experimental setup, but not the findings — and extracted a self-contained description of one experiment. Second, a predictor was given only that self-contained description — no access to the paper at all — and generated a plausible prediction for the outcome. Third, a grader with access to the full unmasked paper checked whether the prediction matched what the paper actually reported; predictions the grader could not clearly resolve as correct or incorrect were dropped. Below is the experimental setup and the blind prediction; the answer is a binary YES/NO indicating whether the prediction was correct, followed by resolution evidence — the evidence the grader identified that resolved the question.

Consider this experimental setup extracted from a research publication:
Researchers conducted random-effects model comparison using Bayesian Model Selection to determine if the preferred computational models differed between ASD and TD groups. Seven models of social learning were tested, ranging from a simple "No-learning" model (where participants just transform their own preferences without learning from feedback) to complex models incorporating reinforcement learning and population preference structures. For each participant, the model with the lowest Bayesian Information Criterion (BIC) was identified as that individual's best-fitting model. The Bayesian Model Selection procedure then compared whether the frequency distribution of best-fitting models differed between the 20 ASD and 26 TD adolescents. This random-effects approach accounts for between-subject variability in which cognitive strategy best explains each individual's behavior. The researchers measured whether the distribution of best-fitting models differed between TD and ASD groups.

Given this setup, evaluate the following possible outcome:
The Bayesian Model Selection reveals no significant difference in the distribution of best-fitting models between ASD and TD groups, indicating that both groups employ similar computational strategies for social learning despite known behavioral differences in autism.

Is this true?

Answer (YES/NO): NO